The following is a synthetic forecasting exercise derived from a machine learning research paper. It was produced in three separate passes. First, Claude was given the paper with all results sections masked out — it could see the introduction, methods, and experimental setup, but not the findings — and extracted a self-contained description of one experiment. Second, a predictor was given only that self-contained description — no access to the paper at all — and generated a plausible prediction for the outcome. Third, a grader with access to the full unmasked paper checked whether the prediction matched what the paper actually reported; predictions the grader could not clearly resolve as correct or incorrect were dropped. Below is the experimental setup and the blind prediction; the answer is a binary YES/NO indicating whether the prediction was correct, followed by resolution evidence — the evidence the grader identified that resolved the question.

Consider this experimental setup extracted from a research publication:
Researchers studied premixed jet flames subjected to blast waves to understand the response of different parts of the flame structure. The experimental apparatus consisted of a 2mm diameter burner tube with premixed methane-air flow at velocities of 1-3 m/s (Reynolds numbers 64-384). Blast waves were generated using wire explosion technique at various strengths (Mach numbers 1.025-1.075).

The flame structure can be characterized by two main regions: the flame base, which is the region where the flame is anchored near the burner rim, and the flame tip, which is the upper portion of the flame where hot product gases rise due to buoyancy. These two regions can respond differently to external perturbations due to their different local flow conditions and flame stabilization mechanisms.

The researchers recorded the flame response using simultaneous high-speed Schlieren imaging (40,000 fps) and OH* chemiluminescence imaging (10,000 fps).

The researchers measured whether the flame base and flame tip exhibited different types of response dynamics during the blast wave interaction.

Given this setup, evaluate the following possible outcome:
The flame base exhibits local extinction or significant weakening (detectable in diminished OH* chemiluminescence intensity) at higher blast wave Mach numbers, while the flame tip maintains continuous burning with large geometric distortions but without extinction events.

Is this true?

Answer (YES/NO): NO